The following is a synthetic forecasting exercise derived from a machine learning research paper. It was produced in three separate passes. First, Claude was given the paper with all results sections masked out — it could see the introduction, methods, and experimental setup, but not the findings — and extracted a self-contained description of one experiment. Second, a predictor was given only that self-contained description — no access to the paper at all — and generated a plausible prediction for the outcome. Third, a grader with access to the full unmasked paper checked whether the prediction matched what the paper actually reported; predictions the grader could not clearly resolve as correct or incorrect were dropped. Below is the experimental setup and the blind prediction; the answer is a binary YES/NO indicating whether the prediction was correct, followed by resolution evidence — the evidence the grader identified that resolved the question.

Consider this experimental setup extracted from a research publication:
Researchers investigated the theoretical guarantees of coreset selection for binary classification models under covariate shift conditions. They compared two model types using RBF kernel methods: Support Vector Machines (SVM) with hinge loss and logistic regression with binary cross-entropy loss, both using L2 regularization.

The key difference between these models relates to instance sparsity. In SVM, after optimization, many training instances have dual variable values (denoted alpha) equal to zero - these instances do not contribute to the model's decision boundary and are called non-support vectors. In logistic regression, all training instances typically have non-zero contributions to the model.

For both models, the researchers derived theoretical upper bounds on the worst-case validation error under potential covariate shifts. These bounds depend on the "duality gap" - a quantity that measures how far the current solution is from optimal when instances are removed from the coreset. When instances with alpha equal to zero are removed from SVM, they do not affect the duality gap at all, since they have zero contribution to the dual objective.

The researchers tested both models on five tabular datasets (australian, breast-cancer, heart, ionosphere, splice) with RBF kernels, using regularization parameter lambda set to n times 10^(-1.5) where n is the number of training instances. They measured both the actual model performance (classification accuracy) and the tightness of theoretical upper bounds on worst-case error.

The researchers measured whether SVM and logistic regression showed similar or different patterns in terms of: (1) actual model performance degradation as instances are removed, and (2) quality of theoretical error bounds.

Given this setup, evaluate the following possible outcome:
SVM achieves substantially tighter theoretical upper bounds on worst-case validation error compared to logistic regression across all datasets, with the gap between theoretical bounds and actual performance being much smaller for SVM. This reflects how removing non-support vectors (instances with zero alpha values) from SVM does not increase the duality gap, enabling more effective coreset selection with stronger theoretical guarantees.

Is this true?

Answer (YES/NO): YES